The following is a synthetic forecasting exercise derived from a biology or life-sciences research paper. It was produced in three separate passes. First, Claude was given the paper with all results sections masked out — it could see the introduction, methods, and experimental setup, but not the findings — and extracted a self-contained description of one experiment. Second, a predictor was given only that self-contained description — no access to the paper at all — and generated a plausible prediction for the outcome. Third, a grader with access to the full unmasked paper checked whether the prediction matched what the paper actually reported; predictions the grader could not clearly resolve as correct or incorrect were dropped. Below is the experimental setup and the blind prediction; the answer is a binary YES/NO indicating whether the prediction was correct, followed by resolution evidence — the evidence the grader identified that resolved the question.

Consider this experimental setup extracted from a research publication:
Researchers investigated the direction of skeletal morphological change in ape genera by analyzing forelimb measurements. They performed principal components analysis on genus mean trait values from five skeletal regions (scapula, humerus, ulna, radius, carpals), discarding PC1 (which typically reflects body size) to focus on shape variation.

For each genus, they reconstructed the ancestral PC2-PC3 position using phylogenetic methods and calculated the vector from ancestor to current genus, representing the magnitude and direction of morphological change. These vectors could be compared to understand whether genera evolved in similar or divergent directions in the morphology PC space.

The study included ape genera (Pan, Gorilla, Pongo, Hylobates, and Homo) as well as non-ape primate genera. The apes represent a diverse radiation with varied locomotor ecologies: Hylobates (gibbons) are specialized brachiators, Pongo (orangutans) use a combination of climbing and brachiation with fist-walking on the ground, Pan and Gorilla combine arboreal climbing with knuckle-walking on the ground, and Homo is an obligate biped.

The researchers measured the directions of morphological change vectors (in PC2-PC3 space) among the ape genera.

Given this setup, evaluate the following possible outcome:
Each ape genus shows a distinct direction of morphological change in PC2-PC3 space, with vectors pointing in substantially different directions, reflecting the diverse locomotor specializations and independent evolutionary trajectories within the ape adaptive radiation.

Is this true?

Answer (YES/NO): YES